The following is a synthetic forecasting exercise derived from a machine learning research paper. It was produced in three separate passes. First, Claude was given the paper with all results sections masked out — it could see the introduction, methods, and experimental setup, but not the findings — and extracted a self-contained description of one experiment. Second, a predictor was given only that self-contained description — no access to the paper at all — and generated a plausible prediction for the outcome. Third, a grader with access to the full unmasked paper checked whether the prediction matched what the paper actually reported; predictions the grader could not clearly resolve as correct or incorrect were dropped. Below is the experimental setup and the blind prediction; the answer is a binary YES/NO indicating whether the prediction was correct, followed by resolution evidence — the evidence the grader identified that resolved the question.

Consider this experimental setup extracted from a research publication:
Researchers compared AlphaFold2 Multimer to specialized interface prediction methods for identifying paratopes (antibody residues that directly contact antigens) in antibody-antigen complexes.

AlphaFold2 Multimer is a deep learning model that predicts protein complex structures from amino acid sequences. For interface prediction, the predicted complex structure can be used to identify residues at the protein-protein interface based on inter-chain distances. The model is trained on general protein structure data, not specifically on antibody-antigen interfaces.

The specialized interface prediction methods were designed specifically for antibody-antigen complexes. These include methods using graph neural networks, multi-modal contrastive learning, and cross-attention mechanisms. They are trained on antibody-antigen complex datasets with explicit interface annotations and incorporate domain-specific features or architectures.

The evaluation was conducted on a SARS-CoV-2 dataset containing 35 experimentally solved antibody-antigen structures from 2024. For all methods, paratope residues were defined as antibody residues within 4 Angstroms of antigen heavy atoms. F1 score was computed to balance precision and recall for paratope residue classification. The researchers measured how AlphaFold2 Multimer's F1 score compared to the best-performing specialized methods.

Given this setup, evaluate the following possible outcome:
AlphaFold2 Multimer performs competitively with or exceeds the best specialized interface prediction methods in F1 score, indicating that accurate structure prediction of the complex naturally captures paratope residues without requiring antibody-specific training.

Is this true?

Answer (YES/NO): NO